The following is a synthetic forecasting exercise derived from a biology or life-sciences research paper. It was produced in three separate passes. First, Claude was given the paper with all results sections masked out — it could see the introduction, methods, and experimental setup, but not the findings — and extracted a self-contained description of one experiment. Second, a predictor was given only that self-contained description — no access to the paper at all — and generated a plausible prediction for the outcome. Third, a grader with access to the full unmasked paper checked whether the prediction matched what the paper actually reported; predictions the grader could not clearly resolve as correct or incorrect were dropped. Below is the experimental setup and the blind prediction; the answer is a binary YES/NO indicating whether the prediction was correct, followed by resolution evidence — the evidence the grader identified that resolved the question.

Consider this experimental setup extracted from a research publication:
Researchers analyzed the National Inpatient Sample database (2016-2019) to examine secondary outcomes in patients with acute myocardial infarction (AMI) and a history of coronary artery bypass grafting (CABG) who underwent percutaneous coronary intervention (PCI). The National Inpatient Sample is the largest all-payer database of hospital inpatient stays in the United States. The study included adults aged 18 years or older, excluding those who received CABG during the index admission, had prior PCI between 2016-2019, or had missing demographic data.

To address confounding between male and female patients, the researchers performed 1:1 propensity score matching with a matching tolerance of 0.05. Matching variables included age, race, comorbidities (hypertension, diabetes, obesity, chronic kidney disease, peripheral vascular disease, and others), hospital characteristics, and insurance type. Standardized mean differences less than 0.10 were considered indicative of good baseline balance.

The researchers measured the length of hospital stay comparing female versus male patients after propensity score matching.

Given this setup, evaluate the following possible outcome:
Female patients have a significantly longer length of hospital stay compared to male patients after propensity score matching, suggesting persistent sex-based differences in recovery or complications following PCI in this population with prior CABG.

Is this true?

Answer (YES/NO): YES